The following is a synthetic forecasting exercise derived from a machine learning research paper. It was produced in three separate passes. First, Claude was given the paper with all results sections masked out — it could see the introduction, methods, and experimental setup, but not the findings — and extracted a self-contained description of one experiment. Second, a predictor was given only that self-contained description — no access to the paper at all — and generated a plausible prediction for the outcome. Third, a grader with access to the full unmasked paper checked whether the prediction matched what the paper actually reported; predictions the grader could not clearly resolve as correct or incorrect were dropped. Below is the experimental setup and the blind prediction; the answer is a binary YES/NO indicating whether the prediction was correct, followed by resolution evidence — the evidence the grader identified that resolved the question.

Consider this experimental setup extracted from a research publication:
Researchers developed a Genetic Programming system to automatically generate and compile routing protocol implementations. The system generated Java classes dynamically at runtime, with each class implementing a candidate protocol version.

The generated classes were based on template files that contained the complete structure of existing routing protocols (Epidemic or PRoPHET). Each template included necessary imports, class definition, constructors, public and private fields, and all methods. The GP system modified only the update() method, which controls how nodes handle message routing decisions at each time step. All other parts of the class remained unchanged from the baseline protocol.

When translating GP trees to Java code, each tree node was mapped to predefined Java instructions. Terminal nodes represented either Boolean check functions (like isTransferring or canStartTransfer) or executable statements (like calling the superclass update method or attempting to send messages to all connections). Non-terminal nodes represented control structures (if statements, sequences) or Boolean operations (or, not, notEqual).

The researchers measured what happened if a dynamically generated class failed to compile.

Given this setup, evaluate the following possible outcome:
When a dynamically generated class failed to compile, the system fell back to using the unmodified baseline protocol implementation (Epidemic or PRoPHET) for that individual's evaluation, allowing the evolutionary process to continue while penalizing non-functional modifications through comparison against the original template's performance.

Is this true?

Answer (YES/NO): NO